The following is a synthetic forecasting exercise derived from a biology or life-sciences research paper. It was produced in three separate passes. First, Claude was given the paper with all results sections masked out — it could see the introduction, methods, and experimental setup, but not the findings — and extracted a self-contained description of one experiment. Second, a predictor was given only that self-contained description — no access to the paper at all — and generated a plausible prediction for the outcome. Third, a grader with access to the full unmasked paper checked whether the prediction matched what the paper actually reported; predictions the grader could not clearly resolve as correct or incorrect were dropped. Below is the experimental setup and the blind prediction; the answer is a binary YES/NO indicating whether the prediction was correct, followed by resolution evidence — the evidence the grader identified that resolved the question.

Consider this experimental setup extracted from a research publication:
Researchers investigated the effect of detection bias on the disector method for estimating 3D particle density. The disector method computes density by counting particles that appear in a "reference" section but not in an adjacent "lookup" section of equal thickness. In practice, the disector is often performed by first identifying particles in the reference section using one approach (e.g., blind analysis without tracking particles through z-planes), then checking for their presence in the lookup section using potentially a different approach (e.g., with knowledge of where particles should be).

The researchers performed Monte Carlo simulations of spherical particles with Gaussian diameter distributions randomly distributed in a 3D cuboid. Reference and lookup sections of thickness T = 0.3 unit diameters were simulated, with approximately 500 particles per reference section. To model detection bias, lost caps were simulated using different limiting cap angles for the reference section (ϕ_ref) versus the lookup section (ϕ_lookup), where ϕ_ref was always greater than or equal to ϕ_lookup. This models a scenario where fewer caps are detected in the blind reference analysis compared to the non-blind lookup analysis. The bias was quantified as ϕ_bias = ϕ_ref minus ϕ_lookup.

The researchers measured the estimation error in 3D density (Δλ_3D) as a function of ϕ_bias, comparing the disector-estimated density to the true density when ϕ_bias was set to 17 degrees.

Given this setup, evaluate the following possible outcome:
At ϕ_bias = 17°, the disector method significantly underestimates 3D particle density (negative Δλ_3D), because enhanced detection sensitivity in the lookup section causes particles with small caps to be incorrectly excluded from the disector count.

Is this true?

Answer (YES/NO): YES